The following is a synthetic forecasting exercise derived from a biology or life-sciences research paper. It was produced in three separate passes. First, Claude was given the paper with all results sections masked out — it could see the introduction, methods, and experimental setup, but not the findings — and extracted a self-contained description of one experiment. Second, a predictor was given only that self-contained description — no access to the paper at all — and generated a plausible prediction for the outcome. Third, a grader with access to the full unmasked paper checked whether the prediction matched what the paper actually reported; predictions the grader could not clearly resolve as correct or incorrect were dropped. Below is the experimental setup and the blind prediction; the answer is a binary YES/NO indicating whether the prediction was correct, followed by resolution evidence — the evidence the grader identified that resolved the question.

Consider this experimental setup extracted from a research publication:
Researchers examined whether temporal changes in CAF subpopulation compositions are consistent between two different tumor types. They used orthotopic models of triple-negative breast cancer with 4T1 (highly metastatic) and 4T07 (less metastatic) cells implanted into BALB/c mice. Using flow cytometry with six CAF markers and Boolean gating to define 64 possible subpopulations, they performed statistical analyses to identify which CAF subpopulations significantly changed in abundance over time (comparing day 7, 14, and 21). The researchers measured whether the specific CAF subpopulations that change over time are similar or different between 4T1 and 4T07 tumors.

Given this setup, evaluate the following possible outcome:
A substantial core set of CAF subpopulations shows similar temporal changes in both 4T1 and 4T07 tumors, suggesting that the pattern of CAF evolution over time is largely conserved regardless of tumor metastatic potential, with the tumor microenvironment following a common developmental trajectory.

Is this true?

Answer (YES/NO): YES